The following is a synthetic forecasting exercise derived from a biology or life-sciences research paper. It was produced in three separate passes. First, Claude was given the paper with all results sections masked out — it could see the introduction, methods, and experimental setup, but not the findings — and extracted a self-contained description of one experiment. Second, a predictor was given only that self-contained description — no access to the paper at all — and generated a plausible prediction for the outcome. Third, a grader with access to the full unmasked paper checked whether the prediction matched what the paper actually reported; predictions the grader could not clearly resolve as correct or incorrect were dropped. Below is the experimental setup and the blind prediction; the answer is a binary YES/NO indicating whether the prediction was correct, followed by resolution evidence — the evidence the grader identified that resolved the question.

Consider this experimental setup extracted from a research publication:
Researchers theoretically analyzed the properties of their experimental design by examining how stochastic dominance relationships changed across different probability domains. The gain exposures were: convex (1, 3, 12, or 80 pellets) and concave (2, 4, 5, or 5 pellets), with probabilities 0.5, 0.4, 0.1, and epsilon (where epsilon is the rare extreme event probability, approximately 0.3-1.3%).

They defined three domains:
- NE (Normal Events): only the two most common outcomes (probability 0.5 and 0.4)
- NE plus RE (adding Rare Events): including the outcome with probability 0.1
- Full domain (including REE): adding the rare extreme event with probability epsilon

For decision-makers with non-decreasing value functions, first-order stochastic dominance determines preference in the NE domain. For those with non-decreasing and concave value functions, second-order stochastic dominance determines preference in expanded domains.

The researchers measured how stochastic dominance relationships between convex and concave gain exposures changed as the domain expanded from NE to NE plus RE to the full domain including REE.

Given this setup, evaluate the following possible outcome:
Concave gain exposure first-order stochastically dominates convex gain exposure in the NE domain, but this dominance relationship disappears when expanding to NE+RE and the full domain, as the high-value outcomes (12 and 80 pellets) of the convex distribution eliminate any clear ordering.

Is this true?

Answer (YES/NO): NO